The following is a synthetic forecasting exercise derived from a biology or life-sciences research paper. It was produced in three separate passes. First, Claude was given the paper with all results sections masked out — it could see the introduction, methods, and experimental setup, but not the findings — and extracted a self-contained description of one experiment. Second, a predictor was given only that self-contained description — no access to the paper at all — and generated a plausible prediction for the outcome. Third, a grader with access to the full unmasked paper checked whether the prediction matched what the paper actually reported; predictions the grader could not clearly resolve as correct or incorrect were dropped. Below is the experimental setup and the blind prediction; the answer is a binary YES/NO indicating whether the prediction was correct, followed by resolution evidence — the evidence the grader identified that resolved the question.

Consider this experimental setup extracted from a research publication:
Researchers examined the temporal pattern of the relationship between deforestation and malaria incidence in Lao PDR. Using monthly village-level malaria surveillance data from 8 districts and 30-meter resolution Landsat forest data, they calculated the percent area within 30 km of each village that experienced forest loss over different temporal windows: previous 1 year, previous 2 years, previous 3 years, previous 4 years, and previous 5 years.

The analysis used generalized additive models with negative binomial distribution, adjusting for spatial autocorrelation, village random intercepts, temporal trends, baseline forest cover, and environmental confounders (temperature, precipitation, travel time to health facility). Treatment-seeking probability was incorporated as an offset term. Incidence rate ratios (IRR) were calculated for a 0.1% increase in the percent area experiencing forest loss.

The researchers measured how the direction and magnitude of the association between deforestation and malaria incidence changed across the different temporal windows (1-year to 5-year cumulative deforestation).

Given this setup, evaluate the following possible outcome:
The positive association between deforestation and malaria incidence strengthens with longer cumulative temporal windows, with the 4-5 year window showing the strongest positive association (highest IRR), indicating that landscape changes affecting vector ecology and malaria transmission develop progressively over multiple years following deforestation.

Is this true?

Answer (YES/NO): NO